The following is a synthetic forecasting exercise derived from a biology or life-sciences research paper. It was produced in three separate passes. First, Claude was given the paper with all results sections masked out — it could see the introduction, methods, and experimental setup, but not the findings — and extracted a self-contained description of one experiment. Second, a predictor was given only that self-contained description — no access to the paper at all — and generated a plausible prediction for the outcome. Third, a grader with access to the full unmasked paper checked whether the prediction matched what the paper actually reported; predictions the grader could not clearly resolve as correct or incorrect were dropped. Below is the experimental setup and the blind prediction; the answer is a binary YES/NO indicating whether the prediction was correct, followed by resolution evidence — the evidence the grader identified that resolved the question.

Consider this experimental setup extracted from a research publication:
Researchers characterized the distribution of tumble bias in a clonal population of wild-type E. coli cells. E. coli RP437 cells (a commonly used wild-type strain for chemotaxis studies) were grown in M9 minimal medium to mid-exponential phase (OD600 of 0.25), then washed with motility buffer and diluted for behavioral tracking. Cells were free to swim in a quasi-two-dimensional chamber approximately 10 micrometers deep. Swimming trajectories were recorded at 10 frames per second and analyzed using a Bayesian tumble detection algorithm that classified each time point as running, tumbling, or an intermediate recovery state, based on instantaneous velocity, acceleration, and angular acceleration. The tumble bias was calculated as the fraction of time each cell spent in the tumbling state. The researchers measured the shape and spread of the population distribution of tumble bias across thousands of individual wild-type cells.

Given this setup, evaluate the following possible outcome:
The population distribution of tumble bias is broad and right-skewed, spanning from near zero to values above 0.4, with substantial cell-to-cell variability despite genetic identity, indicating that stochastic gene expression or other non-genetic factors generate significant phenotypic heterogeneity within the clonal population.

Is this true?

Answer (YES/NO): NO